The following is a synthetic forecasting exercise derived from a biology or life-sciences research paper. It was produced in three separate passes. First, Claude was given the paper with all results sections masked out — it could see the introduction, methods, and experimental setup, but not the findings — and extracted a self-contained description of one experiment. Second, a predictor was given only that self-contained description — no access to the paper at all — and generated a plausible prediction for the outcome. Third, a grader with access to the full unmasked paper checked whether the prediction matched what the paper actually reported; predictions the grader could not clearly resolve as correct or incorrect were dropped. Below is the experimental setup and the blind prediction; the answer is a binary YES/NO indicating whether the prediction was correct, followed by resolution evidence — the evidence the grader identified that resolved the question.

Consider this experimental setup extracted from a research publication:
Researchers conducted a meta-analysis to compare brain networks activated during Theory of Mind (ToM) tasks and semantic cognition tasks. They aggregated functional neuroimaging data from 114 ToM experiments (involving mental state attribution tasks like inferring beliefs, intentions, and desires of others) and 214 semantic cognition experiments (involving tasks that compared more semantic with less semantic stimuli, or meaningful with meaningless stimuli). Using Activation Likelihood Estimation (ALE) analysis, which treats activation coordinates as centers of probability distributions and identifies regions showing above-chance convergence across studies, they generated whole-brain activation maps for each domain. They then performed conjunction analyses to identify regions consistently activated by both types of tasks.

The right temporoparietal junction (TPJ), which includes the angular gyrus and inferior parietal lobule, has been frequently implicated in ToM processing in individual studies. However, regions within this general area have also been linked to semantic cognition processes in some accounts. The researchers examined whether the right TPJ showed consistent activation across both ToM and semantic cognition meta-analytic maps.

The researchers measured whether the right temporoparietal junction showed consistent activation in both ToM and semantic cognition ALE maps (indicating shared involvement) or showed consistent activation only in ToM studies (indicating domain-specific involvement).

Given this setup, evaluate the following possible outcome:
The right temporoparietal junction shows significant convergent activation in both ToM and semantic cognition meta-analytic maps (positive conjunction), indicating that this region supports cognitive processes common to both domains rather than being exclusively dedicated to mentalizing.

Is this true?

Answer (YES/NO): NO